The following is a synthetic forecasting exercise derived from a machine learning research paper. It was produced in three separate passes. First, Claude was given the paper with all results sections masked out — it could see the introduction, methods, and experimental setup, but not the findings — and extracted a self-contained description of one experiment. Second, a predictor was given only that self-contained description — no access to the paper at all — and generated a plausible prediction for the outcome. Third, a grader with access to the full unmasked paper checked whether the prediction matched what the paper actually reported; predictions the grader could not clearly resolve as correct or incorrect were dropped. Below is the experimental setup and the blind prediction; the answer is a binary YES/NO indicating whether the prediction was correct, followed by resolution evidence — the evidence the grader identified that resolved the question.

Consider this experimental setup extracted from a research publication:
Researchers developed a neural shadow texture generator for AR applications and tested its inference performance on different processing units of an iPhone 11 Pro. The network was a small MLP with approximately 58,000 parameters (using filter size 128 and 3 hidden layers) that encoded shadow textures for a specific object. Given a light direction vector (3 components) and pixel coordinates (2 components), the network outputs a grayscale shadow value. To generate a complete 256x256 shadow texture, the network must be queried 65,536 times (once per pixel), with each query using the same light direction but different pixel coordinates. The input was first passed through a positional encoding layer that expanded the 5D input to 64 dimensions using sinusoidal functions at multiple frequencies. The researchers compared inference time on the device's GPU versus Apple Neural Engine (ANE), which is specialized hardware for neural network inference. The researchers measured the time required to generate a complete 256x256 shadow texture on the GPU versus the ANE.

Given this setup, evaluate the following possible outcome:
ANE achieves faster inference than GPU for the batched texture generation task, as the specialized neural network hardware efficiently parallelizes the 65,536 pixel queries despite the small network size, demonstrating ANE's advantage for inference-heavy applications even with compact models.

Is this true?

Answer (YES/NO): YES